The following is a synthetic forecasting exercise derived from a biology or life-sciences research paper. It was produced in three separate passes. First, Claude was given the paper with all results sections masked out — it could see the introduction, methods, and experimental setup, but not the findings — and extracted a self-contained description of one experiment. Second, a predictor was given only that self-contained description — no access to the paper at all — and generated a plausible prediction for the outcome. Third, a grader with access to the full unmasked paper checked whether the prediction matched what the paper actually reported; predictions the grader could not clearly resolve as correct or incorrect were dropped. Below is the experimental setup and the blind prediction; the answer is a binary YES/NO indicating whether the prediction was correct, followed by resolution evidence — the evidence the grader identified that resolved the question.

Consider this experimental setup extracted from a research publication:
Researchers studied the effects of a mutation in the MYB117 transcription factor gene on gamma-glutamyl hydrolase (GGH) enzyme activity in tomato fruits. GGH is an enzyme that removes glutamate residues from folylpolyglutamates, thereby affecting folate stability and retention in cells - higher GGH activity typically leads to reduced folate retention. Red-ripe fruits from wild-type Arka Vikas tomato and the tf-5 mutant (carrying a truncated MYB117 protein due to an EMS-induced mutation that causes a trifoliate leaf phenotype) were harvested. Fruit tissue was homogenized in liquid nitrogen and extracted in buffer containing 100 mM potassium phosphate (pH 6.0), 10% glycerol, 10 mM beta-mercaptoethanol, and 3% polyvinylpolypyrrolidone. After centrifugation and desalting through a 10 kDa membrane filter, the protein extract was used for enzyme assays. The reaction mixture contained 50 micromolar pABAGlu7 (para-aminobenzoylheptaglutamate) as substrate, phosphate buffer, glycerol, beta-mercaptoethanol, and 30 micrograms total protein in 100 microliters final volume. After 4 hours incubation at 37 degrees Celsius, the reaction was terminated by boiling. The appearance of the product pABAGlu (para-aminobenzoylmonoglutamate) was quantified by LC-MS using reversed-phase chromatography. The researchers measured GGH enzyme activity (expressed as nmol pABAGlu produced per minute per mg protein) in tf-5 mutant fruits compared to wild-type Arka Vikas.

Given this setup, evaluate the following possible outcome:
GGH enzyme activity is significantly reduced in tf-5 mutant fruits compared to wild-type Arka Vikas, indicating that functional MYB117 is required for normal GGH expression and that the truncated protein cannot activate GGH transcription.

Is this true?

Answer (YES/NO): YES